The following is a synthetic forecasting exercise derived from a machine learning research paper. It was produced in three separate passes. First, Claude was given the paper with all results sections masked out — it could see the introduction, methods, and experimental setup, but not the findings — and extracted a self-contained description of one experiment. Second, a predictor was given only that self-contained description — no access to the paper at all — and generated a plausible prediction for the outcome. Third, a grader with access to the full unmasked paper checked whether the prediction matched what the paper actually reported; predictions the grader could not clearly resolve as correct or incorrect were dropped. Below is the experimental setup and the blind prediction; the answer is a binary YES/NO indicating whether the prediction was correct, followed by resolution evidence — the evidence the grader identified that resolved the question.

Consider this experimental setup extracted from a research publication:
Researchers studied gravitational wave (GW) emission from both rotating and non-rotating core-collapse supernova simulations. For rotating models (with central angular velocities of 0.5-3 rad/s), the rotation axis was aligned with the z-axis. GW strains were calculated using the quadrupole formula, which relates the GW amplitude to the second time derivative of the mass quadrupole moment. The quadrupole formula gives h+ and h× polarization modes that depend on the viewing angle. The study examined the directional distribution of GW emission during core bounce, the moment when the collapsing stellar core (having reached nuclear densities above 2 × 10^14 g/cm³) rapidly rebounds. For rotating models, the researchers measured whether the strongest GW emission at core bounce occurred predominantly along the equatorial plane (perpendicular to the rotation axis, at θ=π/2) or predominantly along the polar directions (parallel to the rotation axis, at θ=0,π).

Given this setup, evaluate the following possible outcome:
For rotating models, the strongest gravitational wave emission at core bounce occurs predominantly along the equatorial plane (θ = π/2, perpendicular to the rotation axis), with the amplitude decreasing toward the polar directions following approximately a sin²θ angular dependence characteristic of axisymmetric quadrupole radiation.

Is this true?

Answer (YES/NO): YES